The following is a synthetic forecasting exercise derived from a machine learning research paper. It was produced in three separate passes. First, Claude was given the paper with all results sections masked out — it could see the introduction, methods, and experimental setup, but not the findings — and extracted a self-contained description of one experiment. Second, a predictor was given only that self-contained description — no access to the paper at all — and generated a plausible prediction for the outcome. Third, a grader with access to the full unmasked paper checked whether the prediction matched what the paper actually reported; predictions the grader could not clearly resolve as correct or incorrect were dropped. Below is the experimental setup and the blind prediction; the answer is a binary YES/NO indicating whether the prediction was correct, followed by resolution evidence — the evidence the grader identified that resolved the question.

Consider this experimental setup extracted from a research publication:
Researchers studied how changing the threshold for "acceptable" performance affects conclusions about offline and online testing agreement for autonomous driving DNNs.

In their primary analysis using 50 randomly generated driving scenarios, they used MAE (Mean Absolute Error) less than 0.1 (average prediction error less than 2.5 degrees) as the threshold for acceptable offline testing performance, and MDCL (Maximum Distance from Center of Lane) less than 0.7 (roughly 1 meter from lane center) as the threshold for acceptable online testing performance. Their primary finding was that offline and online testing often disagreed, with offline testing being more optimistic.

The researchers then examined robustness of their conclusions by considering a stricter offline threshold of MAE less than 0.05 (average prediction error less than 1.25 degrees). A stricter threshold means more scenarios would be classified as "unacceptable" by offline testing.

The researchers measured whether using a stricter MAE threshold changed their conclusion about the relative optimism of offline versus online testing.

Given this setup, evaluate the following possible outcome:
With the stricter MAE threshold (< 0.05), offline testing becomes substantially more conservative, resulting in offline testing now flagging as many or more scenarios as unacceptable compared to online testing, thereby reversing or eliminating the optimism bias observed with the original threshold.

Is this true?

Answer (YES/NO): NO